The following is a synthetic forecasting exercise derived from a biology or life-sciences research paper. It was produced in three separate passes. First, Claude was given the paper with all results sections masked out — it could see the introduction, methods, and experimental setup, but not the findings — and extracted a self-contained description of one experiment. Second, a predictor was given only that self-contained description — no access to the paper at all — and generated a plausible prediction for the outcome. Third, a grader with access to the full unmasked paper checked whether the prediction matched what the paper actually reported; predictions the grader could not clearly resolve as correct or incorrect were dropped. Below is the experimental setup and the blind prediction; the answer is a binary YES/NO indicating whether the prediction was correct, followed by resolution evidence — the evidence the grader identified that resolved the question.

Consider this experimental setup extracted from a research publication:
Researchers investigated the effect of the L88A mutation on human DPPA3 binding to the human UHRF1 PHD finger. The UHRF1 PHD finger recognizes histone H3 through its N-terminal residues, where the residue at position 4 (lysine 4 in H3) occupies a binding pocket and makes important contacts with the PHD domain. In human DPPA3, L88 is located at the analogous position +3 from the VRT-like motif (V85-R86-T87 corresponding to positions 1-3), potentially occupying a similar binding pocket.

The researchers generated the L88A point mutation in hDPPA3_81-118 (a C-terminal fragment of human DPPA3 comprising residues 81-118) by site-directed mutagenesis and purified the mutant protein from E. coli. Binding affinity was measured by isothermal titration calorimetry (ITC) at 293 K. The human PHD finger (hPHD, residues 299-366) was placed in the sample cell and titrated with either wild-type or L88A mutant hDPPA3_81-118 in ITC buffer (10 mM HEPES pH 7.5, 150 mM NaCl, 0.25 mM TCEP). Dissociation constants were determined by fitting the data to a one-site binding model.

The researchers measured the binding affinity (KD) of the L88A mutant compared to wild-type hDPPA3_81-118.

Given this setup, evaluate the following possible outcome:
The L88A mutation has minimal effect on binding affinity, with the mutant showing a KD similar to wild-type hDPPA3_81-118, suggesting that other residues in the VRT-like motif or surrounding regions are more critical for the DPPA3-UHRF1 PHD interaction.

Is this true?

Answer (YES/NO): YES